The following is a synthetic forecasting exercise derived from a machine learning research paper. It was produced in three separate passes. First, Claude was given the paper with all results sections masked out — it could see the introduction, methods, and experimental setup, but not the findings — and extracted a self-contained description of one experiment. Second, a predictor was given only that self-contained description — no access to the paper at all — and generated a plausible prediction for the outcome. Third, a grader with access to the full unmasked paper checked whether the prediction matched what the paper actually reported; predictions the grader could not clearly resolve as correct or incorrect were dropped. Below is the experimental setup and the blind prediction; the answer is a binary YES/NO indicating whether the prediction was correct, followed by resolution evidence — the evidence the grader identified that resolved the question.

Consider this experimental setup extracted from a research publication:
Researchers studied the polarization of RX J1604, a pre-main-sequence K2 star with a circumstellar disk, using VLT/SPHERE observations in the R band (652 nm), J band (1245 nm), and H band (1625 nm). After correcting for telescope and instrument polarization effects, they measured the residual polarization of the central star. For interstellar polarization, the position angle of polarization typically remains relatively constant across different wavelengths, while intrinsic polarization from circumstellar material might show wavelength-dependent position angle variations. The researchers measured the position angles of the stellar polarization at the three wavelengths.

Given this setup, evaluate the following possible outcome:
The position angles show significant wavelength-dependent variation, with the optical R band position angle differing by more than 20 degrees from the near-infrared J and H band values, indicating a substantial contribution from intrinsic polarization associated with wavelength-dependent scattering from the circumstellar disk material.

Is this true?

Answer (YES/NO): NO